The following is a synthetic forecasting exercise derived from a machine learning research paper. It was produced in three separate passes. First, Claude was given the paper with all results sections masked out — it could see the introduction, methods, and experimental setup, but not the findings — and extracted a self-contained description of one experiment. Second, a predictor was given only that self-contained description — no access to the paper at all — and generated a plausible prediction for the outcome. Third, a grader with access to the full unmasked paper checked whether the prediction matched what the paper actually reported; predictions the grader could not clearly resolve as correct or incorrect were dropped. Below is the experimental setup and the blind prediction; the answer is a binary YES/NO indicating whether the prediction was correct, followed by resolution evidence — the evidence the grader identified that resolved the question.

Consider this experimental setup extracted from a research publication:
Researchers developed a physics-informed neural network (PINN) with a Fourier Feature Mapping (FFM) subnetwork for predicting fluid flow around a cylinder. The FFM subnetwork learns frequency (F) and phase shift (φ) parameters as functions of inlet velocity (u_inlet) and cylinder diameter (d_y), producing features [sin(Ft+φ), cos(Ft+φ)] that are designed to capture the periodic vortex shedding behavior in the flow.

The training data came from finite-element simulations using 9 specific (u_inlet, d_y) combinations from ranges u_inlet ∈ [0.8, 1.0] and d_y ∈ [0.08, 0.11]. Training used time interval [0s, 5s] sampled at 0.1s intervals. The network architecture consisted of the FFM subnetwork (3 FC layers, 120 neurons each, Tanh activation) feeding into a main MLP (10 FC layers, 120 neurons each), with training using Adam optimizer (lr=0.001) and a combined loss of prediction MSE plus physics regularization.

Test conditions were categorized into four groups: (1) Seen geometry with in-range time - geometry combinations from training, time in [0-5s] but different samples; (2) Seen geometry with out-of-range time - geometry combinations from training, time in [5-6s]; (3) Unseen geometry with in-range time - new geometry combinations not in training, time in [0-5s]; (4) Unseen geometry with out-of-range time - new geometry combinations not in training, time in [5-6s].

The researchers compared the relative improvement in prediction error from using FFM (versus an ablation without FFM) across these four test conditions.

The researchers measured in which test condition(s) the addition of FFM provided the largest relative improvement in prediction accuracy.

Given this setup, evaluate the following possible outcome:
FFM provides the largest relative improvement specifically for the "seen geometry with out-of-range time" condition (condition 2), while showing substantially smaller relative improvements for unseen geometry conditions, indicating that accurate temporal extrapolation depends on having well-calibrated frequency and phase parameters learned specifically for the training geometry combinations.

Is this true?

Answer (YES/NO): NO